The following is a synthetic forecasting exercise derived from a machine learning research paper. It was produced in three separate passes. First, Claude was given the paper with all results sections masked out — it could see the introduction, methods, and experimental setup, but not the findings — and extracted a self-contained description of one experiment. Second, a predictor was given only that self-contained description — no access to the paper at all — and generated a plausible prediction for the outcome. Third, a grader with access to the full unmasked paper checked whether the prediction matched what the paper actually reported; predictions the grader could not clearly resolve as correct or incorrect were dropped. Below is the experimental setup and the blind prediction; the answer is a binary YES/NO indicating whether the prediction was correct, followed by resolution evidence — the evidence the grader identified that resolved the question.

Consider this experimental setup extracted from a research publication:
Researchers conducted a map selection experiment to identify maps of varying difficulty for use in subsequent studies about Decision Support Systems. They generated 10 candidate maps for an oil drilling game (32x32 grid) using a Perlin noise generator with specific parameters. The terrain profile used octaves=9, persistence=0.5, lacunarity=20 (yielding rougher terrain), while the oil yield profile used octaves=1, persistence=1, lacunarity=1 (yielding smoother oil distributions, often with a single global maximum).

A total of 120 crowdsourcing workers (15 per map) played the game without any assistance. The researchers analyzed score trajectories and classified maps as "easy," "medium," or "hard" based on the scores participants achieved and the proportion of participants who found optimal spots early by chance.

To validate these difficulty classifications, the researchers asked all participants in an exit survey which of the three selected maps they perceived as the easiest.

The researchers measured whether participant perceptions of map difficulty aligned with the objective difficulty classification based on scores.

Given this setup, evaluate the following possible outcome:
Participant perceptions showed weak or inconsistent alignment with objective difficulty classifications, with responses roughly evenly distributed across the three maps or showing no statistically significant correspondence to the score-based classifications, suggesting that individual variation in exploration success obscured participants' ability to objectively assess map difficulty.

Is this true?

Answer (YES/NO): NO